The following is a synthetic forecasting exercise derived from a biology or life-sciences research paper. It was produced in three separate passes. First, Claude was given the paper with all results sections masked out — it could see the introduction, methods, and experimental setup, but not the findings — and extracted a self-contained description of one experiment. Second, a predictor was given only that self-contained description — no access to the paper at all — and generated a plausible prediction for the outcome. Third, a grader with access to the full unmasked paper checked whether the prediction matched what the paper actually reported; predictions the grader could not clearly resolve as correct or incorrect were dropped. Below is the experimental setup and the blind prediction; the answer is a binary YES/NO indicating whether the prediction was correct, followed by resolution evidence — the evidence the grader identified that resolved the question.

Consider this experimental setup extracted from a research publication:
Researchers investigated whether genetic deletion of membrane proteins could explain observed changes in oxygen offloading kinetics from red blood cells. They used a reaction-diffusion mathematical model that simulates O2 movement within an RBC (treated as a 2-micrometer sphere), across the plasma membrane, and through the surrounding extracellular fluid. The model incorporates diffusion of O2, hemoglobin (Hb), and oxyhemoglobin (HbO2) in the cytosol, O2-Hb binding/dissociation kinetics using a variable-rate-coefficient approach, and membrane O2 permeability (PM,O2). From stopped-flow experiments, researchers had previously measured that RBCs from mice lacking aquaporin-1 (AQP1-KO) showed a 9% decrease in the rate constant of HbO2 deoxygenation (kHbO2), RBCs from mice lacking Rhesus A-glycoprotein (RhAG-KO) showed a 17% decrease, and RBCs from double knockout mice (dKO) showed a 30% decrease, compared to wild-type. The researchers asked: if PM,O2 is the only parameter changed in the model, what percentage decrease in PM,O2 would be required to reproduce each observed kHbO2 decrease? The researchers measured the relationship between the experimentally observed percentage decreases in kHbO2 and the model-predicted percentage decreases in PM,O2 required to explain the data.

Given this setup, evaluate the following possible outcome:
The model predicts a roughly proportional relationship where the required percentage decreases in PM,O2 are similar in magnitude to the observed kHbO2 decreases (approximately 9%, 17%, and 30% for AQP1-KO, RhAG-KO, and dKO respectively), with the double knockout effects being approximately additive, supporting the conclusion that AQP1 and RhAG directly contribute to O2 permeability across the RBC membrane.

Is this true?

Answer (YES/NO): NO